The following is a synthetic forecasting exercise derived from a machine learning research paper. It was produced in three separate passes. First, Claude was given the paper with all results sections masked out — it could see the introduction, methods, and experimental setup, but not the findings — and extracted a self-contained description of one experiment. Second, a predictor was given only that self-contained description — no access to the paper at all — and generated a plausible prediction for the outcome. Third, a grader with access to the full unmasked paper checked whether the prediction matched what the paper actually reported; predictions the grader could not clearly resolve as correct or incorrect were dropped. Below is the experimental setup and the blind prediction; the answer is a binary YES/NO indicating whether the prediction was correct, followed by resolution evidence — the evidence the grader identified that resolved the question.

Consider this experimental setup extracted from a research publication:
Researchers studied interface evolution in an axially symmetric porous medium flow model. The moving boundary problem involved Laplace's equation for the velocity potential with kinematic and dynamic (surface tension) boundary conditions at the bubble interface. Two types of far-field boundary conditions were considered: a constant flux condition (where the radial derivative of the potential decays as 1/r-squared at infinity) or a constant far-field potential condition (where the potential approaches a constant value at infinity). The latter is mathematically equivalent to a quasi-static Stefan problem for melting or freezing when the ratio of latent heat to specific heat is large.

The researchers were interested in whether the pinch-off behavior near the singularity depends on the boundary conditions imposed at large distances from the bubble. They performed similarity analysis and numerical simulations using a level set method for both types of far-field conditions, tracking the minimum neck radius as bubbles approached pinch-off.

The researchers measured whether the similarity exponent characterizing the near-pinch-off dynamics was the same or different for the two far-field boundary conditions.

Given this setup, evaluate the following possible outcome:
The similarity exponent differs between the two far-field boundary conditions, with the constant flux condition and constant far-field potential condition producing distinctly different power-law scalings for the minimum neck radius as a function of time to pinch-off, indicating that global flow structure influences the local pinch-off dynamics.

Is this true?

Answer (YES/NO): NO